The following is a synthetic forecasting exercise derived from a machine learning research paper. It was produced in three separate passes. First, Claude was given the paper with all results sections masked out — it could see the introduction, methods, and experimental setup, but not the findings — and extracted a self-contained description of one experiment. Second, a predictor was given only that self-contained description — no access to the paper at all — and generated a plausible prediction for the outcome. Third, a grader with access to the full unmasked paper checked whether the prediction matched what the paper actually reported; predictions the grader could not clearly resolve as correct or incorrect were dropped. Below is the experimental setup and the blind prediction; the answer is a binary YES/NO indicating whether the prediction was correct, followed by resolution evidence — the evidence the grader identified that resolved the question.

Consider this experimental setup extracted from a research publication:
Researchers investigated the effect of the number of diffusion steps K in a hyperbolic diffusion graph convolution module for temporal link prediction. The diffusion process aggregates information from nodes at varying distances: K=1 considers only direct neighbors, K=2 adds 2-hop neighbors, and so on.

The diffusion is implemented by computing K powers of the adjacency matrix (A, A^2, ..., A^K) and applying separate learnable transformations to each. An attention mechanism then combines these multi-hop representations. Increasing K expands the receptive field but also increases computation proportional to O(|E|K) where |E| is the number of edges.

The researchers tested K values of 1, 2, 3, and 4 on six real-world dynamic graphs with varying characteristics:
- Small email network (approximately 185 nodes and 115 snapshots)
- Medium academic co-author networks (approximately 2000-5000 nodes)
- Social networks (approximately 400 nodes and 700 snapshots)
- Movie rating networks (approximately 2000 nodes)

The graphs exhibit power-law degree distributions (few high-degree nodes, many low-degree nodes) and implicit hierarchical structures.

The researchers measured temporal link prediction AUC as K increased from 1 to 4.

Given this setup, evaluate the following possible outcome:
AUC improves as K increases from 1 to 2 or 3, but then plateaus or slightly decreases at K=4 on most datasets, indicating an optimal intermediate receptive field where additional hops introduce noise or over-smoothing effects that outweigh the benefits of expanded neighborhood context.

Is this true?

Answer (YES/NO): NO